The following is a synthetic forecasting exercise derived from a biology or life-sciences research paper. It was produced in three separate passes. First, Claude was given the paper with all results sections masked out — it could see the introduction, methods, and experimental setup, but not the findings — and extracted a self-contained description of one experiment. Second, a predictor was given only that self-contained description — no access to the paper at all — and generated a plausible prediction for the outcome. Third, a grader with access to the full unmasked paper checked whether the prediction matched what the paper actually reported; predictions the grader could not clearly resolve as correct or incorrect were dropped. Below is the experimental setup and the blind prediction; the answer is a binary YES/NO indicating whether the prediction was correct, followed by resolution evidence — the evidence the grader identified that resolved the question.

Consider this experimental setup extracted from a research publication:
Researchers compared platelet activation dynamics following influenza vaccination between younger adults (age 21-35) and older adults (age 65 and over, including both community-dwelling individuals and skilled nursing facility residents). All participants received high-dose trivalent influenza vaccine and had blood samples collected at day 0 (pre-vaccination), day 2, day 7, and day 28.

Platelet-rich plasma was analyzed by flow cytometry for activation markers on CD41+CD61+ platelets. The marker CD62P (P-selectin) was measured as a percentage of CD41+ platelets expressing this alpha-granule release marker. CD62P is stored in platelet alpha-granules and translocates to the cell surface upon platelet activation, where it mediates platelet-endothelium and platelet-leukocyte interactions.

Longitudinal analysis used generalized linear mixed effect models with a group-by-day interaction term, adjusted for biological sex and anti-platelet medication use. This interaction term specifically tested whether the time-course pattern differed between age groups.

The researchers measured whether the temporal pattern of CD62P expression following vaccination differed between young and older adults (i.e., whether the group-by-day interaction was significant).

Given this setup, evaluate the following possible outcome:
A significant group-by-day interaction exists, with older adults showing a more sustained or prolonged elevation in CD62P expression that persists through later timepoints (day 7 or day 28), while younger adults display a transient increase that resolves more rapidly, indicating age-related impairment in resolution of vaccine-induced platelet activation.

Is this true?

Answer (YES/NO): NO